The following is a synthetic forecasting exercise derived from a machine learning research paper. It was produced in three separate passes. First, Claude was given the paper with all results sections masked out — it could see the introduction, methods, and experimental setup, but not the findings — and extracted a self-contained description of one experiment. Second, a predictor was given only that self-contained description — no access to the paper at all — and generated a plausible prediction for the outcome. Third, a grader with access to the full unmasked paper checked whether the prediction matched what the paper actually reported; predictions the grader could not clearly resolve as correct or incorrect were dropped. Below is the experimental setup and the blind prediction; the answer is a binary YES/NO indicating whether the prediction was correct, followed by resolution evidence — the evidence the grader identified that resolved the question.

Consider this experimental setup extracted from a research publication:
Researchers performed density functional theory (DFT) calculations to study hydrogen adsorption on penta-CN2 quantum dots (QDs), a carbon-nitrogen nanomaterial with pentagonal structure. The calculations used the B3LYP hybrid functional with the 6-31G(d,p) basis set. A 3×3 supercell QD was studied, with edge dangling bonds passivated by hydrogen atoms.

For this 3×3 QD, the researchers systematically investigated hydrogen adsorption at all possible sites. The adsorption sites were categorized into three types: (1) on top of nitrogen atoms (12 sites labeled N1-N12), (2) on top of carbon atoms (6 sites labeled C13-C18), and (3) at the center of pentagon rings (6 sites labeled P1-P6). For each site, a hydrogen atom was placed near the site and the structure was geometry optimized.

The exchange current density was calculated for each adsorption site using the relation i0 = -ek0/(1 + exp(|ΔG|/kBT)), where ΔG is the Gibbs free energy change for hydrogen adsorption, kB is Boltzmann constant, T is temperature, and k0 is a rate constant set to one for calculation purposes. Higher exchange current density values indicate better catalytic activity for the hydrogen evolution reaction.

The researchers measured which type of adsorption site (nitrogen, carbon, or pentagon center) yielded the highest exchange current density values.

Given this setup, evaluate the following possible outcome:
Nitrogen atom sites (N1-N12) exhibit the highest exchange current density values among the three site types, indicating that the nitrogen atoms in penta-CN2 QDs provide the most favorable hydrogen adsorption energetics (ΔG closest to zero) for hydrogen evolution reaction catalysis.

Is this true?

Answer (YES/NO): YES